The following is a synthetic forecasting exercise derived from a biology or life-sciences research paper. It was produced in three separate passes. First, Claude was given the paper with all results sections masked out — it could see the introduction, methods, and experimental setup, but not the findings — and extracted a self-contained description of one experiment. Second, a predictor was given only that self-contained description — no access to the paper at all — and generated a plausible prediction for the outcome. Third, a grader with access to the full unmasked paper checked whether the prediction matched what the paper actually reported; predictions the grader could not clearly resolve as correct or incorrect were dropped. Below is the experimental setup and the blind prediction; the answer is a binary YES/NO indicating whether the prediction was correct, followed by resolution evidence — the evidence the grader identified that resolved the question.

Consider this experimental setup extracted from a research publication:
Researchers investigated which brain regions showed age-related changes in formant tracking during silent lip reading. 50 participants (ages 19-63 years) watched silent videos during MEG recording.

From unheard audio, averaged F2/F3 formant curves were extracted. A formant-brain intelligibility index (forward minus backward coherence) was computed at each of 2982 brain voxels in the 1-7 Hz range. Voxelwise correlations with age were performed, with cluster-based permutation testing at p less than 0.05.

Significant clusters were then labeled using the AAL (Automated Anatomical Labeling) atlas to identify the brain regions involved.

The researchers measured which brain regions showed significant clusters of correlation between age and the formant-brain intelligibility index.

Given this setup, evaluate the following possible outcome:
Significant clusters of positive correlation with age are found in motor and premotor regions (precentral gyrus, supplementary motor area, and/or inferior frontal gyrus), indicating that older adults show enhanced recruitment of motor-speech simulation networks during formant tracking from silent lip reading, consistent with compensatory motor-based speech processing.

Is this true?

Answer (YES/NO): NO